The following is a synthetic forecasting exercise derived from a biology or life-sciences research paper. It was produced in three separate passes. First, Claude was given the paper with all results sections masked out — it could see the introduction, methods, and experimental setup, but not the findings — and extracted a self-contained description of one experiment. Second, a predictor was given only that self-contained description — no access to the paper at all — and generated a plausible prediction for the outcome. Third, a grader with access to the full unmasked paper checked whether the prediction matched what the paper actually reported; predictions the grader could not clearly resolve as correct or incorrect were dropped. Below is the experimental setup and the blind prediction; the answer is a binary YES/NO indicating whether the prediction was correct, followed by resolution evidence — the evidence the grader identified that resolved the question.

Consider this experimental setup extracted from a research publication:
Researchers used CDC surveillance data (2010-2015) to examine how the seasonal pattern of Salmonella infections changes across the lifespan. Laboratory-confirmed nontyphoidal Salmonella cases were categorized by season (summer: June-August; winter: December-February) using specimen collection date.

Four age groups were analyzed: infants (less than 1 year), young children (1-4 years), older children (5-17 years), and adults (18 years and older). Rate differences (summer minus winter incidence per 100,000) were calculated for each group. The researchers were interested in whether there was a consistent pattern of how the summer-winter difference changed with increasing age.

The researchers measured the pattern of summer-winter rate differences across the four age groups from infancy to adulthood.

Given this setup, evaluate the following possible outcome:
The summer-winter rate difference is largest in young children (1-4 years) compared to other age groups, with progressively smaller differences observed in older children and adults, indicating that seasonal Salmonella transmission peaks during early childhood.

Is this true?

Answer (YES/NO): NO